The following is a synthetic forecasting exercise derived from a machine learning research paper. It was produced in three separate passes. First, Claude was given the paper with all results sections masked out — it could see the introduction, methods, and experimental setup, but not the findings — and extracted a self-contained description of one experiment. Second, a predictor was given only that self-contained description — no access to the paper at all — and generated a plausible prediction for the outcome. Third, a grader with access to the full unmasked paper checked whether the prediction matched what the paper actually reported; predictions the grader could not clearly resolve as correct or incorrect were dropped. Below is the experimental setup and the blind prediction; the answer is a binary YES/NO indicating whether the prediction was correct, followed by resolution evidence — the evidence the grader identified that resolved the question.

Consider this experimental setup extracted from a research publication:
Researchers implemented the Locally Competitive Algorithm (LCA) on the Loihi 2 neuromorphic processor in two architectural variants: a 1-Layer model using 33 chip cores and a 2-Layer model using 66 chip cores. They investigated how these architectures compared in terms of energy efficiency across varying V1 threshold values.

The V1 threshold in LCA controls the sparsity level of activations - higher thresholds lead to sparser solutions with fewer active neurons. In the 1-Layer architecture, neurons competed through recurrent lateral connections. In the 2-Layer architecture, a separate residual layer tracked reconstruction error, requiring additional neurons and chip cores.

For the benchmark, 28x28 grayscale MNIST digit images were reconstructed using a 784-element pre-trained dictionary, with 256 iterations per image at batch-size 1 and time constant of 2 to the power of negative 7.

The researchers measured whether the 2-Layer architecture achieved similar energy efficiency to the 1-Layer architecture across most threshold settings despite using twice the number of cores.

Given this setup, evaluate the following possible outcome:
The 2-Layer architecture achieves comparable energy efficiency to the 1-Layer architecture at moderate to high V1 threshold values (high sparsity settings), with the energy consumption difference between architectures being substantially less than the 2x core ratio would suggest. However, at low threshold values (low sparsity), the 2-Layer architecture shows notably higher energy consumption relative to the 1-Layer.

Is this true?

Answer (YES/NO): NO